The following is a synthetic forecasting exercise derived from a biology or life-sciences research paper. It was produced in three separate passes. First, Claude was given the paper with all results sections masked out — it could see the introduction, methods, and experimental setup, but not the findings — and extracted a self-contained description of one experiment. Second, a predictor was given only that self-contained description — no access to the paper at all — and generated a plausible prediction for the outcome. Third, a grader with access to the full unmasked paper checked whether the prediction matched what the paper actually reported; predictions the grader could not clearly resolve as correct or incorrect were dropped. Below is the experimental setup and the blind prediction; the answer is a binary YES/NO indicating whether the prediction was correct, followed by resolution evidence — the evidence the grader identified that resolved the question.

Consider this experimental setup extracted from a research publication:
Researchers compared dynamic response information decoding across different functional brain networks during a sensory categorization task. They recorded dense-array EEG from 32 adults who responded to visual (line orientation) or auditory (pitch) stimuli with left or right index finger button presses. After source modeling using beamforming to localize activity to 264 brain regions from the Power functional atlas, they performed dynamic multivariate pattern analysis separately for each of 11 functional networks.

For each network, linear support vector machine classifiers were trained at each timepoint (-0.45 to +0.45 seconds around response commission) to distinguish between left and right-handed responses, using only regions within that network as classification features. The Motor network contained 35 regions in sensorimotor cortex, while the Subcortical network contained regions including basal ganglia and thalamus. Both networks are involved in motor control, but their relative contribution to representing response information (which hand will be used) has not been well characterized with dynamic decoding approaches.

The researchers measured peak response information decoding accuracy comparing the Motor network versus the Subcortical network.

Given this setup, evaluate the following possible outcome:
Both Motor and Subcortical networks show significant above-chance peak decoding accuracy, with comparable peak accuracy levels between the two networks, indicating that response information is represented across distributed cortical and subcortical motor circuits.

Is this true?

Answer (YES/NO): NO